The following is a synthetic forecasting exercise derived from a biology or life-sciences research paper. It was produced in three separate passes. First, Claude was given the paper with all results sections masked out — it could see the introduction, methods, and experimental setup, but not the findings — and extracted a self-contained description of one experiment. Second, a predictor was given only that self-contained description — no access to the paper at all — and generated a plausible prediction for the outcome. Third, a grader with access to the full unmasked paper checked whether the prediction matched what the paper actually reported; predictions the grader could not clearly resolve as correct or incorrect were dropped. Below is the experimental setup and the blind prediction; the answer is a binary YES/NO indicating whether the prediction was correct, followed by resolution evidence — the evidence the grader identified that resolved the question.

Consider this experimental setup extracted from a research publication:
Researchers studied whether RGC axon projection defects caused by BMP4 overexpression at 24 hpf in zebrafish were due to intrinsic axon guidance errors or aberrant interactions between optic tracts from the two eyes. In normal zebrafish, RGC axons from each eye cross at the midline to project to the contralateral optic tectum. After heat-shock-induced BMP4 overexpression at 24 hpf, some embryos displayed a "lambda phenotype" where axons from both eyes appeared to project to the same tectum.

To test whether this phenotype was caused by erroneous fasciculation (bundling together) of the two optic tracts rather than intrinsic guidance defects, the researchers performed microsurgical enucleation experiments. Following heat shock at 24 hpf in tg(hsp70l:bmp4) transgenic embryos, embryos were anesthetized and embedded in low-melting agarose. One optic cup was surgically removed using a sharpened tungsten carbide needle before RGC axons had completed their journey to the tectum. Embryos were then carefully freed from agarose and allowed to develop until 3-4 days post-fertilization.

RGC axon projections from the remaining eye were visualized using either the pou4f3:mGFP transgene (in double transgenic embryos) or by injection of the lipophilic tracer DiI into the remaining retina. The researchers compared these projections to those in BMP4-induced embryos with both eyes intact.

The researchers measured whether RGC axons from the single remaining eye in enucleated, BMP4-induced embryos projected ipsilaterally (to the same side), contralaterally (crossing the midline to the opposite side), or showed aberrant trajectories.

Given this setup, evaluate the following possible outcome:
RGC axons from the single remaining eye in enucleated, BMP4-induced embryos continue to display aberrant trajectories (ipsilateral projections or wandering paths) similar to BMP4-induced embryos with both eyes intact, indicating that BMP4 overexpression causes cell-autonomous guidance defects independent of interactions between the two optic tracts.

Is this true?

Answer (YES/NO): NO